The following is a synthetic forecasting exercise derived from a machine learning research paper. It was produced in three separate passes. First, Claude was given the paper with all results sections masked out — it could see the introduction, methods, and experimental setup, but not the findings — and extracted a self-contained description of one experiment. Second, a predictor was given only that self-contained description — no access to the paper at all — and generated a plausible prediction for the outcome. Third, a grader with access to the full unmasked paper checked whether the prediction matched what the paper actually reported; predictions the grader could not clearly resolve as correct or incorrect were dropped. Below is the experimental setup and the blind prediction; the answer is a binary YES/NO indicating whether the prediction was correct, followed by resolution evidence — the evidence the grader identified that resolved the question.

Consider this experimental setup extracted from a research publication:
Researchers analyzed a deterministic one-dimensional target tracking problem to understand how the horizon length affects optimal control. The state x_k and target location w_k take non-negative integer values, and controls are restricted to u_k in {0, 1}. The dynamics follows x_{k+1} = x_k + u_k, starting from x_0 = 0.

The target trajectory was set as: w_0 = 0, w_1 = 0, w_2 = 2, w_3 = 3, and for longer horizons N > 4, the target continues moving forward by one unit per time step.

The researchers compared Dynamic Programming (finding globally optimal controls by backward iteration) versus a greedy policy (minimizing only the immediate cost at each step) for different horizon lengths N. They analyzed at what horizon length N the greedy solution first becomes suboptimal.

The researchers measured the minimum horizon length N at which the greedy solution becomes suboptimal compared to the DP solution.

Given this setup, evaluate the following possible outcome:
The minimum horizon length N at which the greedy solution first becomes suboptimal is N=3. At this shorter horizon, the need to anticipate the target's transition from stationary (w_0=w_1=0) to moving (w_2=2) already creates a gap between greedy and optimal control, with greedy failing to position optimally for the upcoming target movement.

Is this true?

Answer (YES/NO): NO